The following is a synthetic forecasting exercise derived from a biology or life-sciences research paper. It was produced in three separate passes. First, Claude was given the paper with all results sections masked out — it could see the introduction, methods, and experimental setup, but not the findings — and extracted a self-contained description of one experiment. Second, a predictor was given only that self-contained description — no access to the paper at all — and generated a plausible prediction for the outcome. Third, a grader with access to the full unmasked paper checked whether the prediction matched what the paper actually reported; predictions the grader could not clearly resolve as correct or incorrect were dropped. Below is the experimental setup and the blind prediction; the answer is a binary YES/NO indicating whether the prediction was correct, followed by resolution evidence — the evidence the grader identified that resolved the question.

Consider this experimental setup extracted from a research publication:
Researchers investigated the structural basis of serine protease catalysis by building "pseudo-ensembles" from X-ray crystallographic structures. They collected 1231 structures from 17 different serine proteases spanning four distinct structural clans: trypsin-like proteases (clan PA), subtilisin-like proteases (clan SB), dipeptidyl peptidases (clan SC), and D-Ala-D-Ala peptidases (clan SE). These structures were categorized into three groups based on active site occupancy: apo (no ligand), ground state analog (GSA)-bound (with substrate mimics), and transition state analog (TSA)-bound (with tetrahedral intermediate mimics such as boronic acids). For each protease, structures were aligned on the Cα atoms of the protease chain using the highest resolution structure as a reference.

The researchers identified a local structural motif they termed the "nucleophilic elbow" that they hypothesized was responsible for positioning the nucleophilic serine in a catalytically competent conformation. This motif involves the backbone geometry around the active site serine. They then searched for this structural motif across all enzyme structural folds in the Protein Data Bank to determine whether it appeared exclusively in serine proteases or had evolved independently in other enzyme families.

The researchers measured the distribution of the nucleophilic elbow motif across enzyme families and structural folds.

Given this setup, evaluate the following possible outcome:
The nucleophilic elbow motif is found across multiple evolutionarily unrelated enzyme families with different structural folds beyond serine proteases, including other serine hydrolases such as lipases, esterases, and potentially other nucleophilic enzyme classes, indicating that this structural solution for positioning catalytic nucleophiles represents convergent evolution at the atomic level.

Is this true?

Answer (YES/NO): YES